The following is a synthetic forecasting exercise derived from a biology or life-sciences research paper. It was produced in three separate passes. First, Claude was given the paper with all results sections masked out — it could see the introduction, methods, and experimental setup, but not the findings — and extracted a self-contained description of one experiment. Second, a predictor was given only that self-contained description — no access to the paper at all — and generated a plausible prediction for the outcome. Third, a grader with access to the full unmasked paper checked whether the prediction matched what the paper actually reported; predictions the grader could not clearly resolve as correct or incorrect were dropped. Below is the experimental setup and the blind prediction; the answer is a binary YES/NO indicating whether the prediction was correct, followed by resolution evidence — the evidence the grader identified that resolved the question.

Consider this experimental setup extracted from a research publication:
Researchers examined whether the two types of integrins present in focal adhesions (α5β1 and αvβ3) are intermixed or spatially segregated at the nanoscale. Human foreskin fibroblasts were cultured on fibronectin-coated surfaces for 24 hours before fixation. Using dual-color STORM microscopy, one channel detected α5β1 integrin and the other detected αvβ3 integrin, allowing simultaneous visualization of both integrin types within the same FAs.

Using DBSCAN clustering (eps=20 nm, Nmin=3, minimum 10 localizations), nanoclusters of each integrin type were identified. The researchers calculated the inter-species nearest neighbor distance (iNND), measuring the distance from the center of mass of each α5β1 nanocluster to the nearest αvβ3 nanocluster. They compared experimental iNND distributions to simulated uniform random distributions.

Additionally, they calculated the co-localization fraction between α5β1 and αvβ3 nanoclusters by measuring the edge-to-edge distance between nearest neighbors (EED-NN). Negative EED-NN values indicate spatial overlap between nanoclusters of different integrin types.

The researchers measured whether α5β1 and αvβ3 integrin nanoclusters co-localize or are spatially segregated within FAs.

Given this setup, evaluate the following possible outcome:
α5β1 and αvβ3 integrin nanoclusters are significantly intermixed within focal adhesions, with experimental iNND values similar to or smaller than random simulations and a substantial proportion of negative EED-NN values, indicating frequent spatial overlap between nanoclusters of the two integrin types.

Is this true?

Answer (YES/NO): NO